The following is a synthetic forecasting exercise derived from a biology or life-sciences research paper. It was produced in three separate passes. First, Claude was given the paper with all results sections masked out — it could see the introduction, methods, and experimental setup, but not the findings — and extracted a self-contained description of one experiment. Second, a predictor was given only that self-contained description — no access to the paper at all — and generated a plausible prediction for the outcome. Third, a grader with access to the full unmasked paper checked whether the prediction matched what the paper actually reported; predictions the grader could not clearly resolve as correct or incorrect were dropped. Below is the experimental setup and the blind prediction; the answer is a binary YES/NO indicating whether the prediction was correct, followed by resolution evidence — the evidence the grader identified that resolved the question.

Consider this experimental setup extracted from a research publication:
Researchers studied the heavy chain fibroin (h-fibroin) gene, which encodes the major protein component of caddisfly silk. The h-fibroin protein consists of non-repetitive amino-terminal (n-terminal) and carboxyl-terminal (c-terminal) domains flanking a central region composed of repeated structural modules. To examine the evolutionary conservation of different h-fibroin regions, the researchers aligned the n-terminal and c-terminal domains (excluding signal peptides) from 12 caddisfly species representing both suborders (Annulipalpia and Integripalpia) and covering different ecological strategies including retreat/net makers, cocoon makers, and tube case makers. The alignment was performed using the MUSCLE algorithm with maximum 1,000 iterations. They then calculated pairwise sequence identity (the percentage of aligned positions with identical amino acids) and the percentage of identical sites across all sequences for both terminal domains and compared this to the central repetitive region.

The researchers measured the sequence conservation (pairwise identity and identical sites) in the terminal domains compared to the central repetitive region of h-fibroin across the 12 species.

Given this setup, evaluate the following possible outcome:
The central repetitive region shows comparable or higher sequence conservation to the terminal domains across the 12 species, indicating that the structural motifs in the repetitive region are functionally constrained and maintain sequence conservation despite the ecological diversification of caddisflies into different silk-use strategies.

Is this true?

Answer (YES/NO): NO